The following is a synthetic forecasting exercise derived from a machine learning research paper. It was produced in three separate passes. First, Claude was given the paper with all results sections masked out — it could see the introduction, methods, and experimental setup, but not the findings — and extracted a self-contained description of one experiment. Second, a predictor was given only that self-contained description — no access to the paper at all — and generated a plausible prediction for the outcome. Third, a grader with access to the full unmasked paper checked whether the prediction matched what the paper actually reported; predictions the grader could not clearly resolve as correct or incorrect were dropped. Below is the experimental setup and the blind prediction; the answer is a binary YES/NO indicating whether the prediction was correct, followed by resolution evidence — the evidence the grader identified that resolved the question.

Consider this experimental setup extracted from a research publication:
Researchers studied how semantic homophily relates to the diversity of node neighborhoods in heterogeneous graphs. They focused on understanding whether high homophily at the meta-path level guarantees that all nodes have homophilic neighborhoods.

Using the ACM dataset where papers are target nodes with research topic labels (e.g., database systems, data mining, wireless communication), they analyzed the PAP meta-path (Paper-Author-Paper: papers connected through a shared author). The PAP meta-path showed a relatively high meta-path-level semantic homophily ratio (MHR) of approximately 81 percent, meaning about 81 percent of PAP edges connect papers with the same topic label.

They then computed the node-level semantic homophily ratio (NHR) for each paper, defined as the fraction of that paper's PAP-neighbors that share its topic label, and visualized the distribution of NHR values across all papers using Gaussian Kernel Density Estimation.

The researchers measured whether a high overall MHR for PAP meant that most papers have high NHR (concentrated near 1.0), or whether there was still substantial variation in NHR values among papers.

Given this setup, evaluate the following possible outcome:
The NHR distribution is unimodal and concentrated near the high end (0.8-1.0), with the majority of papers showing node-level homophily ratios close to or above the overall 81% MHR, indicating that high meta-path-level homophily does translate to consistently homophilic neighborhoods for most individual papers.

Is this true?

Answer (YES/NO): NO